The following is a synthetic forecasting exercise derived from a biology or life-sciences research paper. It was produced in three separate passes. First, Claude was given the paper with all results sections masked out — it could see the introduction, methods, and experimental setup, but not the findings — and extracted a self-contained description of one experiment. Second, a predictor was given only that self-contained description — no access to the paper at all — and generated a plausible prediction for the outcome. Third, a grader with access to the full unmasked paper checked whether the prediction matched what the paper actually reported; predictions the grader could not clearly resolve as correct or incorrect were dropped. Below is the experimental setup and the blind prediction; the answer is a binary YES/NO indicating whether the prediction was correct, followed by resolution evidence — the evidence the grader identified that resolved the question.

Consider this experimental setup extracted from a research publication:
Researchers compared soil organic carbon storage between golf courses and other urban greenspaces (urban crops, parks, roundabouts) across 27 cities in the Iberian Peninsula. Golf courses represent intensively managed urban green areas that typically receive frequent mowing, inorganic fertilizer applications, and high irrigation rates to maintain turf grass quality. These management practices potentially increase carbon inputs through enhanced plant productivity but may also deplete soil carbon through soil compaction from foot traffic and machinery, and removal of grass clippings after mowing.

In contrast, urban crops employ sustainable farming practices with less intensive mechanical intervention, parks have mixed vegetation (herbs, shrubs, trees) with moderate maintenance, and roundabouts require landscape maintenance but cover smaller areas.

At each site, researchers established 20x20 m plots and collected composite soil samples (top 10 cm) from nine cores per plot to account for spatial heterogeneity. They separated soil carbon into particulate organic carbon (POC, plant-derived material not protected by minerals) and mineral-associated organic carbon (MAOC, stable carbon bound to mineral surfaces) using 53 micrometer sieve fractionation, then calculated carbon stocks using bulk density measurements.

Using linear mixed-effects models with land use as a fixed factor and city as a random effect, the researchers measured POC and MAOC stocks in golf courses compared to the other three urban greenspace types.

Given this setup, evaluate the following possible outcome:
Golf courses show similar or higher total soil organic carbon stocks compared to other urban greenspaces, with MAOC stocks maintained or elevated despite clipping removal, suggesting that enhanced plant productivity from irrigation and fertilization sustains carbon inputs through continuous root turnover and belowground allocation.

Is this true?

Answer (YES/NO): YES